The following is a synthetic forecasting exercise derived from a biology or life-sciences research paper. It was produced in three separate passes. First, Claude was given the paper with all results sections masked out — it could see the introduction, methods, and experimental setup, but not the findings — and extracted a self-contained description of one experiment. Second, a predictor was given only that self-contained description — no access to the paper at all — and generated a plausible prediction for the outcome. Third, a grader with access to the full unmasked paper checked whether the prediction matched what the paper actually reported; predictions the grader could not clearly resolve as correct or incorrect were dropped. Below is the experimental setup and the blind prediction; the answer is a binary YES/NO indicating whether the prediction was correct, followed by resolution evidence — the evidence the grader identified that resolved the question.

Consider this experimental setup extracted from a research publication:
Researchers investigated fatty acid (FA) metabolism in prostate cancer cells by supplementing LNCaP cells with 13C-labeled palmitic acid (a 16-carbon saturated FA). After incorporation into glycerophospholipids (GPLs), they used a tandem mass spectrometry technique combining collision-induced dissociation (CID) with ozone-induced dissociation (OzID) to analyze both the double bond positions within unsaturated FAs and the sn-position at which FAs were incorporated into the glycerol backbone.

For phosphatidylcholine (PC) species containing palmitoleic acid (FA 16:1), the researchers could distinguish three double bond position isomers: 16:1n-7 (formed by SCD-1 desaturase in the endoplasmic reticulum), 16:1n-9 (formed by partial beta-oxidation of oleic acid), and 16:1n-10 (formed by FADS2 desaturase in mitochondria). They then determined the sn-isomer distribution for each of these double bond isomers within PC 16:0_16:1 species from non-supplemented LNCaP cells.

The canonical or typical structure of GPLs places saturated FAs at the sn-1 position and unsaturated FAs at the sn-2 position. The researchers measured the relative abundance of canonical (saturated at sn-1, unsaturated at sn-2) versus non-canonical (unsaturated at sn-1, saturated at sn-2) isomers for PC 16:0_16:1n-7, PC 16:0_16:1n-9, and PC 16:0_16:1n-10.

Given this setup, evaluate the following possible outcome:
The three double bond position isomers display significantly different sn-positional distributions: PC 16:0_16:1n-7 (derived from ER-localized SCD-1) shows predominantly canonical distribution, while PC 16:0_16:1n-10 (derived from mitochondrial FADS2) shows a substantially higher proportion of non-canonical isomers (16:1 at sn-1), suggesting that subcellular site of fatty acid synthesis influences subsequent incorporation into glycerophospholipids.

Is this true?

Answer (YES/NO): YES